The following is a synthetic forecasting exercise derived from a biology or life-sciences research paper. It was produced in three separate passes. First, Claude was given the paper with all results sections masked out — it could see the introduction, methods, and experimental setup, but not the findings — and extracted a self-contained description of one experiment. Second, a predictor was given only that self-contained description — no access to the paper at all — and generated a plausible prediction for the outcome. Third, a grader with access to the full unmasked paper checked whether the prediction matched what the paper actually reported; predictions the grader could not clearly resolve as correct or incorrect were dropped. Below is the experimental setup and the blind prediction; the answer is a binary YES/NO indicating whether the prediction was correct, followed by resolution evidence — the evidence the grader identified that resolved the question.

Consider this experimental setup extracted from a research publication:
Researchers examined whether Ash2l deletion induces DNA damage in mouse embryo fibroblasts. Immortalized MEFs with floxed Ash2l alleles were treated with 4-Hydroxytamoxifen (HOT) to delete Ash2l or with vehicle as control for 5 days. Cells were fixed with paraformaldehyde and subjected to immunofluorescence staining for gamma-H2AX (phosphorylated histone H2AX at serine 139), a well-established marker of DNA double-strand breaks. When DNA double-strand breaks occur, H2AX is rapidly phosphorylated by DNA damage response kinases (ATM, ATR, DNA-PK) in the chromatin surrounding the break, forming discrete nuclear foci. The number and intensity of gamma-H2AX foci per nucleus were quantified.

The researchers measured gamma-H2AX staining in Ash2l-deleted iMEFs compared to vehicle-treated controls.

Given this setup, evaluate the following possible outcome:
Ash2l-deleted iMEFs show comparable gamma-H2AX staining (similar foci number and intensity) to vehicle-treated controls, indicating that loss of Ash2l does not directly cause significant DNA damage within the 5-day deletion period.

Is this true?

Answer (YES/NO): YES